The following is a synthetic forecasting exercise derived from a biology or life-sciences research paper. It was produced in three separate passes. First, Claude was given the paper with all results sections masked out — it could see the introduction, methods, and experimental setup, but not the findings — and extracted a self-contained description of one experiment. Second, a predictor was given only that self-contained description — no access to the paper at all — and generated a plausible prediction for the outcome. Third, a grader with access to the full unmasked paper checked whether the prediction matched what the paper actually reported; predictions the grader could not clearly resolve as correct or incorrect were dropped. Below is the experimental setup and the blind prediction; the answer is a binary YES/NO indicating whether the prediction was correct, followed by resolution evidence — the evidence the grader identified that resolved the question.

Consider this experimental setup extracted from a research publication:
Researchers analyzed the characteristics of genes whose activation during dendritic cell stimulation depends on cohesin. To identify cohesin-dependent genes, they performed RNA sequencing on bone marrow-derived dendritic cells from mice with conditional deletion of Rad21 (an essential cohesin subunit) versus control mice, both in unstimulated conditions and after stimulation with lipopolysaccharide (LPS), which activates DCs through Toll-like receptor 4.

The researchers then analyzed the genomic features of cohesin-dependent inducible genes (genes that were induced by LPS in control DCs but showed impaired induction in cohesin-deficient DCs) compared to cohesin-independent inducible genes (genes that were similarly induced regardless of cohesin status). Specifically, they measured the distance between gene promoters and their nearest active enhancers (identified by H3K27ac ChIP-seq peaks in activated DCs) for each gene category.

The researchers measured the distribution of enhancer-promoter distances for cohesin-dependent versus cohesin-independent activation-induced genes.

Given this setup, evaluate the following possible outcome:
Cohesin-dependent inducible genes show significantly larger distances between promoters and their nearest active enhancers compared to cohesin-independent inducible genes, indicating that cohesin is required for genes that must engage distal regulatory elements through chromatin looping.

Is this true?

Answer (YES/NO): YES